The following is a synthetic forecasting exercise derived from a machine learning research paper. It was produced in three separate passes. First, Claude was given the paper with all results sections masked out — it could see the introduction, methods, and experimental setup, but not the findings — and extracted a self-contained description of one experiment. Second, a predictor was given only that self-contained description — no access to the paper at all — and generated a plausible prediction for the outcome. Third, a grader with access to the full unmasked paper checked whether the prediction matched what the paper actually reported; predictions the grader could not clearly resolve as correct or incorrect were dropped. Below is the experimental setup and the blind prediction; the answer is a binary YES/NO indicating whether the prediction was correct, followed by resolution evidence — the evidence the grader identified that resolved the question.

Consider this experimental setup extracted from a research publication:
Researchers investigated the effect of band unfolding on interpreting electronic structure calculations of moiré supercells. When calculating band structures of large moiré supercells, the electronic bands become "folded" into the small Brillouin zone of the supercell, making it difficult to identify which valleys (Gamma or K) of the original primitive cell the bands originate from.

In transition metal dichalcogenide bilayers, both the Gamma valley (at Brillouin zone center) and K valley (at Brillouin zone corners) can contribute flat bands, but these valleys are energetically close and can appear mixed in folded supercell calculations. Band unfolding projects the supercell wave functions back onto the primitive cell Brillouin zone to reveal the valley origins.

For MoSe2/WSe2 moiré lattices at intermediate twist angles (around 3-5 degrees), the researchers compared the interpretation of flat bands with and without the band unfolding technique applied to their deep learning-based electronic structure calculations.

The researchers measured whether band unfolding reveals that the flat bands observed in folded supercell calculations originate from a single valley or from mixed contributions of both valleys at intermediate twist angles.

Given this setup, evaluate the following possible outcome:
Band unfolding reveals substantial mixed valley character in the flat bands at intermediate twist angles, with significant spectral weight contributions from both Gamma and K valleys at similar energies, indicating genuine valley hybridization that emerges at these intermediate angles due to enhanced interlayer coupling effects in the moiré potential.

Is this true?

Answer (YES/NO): NO